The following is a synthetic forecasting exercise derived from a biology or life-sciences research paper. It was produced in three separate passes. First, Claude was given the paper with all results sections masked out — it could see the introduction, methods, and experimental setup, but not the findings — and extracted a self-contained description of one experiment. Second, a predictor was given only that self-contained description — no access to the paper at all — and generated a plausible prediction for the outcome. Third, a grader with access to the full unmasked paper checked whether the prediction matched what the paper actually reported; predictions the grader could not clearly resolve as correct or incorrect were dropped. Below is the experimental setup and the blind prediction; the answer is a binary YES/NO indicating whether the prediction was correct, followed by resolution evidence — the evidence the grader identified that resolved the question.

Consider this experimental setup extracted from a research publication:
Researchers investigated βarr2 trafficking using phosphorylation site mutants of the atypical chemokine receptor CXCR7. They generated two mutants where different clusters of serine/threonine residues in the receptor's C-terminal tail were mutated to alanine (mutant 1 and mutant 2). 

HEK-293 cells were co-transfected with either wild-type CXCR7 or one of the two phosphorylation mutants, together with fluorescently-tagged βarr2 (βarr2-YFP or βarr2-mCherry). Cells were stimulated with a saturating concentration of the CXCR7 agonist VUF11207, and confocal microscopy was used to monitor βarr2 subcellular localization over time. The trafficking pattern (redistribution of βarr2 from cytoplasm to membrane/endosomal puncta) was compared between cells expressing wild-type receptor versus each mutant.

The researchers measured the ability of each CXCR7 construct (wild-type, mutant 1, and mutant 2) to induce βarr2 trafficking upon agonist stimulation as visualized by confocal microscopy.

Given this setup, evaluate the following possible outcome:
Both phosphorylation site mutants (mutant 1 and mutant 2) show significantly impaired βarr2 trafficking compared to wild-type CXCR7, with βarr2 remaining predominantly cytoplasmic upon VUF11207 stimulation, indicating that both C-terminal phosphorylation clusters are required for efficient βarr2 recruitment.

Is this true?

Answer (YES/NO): NO